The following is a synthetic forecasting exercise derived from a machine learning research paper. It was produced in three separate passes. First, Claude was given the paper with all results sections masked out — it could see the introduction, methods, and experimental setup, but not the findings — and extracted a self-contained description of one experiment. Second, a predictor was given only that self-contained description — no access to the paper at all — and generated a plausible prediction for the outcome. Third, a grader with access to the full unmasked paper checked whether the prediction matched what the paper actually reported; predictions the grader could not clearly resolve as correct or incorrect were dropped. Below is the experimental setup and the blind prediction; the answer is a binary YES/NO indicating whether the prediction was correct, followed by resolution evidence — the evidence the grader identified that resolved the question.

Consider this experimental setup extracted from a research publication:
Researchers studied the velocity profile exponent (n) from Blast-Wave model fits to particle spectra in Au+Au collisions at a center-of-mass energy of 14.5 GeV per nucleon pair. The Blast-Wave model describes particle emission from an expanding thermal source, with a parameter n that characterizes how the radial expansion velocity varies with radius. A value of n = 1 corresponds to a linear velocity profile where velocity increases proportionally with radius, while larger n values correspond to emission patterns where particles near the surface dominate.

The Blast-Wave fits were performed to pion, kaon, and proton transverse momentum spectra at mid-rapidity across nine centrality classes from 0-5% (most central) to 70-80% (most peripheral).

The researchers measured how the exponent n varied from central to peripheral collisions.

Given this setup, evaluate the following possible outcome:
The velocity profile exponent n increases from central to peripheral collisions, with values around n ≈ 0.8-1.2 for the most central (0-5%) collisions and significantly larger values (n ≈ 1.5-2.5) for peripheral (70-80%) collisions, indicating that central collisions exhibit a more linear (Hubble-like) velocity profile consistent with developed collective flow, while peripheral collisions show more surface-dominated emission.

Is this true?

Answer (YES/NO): NO